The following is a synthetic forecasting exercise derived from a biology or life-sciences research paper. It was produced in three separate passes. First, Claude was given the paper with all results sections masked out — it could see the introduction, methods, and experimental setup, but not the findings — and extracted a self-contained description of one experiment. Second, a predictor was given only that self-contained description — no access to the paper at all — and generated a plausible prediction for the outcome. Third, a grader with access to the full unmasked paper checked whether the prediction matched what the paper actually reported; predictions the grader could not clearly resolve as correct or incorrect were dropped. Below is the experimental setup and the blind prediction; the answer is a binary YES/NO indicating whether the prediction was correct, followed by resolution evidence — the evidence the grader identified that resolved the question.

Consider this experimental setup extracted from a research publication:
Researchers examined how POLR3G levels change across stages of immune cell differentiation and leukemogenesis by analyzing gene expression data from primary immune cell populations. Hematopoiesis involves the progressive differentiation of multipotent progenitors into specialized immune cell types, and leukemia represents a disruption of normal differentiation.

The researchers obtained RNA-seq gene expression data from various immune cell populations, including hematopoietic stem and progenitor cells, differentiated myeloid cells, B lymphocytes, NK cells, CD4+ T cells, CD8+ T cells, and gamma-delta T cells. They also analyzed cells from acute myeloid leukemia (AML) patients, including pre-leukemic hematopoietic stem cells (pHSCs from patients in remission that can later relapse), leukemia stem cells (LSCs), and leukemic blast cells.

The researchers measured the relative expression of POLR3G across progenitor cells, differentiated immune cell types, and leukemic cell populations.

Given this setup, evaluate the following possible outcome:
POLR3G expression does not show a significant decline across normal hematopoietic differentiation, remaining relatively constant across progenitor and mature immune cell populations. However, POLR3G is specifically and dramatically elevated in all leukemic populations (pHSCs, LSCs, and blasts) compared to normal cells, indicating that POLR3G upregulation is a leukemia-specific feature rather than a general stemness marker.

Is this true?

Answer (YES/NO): NO